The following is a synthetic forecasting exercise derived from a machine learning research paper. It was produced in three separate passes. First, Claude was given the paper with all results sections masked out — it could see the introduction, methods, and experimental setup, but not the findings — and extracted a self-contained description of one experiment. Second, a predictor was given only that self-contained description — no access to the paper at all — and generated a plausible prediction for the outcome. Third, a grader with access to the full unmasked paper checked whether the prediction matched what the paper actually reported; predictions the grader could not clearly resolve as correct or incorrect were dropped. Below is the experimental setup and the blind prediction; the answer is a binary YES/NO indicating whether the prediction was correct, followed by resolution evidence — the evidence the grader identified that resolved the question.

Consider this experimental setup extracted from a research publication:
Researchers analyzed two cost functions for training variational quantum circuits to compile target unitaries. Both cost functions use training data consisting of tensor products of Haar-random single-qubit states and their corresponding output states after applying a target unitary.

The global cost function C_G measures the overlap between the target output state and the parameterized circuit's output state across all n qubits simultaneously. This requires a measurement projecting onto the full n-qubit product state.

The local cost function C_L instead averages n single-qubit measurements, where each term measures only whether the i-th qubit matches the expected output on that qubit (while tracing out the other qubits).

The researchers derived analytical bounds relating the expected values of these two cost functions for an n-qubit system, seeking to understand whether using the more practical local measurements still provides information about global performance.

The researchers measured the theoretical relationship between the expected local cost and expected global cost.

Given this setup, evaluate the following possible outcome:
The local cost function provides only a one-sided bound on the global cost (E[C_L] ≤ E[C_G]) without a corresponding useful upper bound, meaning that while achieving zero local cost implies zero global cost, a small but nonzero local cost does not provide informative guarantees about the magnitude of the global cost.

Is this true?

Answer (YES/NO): NO